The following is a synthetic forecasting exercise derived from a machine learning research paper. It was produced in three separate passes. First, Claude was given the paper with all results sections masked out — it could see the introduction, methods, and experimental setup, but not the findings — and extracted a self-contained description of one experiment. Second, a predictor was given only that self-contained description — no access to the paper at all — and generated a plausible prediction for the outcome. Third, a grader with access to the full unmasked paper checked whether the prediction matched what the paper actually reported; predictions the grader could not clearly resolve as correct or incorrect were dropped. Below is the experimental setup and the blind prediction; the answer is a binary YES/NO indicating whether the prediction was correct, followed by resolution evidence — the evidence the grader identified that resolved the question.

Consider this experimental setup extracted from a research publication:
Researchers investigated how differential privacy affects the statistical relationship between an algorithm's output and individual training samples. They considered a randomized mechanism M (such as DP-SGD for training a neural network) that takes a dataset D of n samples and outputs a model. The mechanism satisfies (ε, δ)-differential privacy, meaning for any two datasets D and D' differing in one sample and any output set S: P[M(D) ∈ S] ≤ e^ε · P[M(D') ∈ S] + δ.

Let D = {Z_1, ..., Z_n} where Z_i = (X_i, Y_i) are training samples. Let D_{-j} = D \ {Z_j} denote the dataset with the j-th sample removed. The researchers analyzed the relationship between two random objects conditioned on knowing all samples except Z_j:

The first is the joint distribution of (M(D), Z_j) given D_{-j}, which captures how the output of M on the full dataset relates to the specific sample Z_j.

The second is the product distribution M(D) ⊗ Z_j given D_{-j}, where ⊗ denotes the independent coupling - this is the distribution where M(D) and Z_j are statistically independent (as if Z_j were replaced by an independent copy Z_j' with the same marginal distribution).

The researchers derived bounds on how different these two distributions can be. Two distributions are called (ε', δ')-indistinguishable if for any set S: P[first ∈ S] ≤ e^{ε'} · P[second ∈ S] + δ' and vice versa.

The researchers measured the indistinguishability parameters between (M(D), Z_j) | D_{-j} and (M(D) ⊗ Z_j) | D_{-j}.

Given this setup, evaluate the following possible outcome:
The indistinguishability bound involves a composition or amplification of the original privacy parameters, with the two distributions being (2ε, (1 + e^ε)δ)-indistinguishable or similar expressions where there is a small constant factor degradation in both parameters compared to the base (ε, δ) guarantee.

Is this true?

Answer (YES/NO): NO